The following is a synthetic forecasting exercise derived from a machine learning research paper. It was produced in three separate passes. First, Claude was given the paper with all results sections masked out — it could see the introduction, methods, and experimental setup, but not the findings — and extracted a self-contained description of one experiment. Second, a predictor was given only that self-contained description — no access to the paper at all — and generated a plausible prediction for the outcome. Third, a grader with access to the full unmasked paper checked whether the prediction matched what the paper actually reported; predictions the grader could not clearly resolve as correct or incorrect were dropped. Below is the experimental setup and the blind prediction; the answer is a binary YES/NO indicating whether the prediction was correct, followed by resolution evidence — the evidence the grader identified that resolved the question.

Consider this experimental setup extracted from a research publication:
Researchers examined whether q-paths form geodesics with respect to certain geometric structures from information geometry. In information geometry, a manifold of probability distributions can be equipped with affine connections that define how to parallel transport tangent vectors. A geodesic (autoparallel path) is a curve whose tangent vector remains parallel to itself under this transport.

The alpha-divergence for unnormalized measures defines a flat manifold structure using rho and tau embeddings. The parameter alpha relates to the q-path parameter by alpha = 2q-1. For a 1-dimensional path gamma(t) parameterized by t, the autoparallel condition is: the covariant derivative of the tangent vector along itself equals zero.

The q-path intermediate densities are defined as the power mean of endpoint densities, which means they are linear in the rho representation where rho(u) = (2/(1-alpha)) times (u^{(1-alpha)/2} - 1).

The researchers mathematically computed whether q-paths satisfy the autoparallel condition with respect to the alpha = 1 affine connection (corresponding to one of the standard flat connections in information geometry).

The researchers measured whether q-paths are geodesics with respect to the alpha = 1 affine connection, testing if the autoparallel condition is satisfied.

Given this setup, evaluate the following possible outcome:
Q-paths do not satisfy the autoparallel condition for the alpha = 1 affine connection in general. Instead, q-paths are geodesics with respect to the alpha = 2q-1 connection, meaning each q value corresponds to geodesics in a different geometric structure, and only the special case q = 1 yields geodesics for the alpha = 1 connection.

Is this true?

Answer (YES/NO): NO